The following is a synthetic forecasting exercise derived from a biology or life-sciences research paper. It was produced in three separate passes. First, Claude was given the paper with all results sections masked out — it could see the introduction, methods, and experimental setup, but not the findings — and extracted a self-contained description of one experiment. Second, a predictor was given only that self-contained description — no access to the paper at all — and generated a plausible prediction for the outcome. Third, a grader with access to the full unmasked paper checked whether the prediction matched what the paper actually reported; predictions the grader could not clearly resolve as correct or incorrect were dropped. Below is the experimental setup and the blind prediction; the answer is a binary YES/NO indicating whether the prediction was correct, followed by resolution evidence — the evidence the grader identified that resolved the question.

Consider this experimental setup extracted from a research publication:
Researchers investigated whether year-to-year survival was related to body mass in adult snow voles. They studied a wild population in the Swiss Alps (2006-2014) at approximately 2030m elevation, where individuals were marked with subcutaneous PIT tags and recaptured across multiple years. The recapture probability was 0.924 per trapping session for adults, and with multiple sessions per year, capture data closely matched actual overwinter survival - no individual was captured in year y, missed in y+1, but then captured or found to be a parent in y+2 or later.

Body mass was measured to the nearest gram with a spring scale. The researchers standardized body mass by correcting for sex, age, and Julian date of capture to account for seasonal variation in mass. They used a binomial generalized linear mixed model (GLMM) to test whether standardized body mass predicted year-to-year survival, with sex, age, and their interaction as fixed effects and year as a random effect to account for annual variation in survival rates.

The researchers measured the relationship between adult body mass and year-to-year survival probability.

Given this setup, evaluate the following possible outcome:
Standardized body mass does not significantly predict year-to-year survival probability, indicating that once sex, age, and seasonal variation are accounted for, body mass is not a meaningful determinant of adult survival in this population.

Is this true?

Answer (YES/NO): NO